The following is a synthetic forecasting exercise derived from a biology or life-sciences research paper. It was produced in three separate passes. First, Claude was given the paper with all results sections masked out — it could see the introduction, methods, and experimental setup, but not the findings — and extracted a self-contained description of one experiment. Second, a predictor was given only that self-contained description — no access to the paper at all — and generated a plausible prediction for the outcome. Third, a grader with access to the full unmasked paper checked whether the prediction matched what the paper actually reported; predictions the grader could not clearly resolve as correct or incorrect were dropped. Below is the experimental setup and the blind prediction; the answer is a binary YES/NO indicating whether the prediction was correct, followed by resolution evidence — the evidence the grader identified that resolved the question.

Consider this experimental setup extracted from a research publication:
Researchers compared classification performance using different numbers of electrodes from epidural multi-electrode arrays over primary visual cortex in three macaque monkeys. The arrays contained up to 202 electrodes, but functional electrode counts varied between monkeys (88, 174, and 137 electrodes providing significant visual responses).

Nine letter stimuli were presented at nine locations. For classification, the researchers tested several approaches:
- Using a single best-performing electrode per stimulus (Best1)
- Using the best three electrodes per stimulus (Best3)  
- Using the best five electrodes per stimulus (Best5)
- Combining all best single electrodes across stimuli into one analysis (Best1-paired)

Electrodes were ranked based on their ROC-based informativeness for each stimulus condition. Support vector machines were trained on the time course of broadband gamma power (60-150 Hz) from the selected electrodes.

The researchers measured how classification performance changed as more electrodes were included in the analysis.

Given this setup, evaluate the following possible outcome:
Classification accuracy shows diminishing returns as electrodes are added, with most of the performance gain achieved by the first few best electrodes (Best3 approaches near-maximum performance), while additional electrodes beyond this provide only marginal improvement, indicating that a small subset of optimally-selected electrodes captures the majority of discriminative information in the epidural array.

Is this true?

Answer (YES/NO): NO